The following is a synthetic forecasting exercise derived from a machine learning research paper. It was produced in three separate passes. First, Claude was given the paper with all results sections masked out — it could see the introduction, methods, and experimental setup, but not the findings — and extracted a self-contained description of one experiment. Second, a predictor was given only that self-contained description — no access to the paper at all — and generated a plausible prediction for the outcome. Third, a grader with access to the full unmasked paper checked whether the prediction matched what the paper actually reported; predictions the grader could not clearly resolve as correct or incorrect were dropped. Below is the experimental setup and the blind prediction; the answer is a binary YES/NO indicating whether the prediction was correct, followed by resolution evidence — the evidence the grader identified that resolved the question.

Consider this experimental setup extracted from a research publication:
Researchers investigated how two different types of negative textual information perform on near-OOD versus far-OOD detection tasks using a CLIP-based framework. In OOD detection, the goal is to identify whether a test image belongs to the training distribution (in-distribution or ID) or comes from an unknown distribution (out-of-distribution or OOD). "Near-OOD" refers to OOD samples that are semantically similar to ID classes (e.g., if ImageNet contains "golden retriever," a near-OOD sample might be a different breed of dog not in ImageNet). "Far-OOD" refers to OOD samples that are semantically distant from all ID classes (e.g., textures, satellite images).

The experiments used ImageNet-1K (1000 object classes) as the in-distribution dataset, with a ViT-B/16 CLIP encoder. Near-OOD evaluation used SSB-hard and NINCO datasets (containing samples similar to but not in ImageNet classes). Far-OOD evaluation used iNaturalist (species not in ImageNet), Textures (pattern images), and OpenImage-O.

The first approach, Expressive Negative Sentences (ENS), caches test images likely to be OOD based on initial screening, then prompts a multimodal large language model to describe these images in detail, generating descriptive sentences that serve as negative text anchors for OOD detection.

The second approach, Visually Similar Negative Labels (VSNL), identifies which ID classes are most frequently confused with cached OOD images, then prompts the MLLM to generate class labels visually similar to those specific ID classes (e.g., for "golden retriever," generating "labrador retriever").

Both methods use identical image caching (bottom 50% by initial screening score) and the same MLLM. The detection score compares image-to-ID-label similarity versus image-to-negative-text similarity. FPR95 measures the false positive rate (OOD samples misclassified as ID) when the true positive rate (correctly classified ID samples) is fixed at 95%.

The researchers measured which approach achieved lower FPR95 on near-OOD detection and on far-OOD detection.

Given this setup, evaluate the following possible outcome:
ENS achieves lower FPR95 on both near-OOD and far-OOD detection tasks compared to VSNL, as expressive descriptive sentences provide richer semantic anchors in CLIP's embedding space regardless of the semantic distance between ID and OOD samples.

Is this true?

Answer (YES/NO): NO